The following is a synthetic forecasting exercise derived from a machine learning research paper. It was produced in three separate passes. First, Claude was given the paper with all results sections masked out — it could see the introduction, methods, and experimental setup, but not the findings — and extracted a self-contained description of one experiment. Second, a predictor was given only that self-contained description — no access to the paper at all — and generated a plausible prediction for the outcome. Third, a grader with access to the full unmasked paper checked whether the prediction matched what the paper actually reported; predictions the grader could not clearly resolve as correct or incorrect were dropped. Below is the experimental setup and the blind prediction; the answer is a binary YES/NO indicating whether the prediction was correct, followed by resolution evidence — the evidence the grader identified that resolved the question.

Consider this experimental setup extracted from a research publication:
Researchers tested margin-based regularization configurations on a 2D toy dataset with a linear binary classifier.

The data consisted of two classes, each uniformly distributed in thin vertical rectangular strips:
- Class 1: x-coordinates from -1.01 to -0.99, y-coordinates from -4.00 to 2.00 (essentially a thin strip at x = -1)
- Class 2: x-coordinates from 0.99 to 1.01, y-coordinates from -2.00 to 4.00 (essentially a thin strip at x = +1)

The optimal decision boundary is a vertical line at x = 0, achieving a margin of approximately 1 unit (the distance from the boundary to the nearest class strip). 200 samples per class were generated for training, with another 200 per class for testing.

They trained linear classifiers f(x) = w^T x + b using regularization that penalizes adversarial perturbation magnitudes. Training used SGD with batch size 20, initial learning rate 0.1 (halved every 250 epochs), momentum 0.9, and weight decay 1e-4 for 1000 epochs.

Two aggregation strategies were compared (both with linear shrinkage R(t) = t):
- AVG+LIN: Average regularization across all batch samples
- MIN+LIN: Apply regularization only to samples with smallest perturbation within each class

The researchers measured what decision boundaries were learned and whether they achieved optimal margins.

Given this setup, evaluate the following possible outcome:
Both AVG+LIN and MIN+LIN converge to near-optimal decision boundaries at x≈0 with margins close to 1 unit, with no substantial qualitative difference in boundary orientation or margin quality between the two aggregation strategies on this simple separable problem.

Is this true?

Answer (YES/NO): NO